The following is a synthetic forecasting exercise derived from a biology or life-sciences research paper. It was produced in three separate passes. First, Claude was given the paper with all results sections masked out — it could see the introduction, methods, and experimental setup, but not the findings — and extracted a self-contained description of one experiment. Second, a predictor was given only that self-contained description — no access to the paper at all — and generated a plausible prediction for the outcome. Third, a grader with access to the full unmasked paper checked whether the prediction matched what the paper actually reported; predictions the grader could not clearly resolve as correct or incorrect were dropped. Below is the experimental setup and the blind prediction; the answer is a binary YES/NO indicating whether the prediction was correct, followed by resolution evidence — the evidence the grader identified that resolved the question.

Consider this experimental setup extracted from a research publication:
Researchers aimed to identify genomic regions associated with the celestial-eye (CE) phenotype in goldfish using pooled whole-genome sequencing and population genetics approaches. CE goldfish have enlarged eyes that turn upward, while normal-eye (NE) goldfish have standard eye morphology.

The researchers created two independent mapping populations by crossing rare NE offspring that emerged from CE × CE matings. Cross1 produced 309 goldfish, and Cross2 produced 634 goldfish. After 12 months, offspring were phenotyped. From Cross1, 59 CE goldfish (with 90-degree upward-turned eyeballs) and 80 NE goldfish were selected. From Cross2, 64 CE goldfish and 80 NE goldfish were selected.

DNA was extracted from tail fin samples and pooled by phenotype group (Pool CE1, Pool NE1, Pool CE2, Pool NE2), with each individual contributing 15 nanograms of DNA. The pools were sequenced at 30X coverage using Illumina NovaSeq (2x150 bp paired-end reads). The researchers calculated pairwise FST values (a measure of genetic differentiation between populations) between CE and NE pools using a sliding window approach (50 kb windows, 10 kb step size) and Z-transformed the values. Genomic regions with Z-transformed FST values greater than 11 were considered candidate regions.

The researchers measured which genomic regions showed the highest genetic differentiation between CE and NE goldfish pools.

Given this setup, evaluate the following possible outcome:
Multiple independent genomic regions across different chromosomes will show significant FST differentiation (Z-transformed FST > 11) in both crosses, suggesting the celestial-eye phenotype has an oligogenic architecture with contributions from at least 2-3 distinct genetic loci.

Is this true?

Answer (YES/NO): NO